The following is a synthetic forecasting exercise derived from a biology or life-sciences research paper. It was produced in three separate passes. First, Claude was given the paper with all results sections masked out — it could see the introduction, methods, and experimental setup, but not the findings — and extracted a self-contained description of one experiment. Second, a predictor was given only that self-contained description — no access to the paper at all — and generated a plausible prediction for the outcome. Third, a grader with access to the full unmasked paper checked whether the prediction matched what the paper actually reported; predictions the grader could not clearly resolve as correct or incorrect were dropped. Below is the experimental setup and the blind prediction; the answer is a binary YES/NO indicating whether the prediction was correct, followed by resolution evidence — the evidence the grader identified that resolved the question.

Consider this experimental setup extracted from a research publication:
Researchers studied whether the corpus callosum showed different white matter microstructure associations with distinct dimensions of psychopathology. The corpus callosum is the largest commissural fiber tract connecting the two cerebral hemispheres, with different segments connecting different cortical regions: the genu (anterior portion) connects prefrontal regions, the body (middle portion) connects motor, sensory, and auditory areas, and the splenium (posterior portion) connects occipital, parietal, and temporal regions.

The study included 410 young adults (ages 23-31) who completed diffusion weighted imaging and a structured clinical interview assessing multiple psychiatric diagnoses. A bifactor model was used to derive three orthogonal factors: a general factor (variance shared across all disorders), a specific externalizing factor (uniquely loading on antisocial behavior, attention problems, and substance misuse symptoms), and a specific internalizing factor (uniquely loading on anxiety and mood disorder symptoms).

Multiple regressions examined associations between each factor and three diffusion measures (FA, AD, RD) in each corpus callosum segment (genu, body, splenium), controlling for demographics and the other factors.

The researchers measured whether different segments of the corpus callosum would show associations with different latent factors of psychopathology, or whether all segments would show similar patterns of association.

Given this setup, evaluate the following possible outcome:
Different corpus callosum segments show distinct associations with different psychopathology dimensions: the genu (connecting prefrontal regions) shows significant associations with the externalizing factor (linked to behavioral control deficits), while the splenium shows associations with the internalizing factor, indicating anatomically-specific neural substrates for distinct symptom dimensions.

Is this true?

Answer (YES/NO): NO